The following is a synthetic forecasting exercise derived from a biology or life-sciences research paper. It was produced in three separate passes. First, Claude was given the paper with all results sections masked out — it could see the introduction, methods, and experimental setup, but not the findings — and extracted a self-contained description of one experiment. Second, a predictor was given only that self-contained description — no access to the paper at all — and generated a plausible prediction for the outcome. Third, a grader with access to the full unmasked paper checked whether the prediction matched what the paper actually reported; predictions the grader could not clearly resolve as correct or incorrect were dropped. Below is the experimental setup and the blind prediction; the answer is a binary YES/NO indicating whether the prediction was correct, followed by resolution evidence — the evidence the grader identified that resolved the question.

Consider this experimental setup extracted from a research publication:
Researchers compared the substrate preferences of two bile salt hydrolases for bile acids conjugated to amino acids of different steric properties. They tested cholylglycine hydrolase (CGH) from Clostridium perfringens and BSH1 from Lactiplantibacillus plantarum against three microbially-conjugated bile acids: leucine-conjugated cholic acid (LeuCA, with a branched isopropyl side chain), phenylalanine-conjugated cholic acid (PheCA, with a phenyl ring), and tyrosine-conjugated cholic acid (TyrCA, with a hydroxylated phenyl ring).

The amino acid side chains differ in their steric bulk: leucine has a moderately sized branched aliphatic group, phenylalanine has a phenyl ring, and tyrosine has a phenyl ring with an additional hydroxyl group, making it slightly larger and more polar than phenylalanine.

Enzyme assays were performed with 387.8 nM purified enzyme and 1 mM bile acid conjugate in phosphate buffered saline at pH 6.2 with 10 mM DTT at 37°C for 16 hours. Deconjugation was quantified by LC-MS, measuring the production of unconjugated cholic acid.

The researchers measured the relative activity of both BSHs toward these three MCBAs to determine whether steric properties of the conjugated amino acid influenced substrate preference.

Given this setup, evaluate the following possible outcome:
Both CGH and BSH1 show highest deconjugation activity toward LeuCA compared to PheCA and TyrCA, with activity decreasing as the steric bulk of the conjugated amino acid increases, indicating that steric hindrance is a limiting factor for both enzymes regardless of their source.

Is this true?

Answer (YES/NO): NO